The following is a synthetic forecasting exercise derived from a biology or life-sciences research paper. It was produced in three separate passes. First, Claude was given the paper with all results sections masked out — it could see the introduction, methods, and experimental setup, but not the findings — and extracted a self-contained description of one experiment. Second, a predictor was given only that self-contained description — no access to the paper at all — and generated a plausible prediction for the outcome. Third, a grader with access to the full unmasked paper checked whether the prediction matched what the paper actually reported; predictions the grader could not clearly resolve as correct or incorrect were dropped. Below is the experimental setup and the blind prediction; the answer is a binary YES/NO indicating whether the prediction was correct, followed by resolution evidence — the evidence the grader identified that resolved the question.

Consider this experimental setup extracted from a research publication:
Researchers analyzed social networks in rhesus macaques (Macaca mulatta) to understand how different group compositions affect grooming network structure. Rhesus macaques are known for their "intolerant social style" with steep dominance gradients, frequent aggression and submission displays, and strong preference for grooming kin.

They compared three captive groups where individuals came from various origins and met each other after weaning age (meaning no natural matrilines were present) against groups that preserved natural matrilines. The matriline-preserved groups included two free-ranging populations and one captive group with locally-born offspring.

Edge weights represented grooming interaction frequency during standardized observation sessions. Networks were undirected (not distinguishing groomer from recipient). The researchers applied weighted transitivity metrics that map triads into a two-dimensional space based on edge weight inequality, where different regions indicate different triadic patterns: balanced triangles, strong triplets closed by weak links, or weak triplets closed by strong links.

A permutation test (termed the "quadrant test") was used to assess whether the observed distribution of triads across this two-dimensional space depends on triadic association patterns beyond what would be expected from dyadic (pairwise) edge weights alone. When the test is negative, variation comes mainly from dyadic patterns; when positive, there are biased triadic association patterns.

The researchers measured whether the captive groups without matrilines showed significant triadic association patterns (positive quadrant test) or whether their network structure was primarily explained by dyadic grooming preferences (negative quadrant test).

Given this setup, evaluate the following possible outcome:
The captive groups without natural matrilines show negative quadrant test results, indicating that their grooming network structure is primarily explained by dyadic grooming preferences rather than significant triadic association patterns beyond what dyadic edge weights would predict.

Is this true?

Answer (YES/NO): YES